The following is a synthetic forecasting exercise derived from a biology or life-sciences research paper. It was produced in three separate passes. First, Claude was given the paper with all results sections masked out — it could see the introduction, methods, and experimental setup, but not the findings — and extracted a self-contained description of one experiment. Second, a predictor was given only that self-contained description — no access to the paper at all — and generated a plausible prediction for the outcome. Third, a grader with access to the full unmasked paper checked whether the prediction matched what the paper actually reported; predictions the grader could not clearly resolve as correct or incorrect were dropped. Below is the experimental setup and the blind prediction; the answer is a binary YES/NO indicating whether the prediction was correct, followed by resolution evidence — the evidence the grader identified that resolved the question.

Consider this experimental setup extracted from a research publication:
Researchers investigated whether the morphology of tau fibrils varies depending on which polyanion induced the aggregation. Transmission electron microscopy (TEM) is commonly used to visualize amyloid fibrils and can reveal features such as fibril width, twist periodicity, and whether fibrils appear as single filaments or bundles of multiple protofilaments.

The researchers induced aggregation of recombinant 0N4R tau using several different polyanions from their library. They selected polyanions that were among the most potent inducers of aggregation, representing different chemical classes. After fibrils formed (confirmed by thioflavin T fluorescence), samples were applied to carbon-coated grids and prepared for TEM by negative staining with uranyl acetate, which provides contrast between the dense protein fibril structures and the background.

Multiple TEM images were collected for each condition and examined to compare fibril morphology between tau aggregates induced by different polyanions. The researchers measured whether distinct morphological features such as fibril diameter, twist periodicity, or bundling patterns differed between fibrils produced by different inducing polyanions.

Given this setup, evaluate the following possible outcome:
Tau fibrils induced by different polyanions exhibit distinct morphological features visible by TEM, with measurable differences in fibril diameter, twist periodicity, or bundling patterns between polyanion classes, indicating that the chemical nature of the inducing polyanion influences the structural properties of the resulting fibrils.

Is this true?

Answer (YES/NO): YES